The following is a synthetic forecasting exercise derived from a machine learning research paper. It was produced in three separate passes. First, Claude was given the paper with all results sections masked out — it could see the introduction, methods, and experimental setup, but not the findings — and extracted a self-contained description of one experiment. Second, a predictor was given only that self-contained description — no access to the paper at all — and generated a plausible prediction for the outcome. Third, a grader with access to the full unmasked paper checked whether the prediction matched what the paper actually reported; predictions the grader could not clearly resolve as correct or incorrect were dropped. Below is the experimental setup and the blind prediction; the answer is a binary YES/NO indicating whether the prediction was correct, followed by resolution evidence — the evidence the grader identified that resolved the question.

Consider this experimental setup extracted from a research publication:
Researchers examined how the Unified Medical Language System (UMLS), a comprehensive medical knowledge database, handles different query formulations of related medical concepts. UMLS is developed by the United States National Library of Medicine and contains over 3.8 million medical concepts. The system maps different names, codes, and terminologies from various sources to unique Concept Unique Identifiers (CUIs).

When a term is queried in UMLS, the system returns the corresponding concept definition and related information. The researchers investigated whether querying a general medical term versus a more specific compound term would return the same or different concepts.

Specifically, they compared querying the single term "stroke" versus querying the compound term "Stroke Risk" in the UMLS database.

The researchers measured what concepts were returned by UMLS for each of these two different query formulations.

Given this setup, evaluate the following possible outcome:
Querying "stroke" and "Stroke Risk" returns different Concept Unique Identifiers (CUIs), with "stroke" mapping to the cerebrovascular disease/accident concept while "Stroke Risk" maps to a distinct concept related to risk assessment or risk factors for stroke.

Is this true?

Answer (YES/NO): YES